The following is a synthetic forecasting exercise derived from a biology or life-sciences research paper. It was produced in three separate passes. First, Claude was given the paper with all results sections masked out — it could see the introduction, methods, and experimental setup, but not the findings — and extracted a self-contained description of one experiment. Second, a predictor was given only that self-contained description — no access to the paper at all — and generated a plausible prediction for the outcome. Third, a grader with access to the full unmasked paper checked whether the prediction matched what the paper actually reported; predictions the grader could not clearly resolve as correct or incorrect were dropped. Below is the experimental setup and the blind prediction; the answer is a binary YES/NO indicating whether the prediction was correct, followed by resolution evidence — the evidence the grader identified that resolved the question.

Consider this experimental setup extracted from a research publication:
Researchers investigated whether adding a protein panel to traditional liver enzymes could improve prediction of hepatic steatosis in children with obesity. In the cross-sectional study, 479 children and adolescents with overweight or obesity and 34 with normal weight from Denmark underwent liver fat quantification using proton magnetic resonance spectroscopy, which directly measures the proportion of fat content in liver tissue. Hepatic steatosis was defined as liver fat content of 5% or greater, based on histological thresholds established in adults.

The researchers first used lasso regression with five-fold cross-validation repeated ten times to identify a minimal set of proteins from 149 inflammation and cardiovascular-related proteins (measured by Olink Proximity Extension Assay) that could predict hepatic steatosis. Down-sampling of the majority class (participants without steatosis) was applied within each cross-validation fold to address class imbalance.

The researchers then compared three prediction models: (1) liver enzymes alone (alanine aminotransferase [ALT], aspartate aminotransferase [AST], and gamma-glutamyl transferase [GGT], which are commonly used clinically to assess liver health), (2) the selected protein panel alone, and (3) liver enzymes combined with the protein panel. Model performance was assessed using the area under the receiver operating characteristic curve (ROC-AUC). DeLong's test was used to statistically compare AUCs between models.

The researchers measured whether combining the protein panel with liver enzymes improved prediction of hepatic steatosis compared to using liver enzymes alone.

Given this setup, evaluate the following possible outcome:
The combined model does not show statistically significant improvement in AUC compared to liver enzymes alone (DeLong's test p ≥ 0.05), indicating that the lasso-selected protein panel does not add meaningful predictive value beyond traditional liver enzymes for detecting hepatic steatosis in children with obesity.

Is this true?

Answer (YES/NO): NO